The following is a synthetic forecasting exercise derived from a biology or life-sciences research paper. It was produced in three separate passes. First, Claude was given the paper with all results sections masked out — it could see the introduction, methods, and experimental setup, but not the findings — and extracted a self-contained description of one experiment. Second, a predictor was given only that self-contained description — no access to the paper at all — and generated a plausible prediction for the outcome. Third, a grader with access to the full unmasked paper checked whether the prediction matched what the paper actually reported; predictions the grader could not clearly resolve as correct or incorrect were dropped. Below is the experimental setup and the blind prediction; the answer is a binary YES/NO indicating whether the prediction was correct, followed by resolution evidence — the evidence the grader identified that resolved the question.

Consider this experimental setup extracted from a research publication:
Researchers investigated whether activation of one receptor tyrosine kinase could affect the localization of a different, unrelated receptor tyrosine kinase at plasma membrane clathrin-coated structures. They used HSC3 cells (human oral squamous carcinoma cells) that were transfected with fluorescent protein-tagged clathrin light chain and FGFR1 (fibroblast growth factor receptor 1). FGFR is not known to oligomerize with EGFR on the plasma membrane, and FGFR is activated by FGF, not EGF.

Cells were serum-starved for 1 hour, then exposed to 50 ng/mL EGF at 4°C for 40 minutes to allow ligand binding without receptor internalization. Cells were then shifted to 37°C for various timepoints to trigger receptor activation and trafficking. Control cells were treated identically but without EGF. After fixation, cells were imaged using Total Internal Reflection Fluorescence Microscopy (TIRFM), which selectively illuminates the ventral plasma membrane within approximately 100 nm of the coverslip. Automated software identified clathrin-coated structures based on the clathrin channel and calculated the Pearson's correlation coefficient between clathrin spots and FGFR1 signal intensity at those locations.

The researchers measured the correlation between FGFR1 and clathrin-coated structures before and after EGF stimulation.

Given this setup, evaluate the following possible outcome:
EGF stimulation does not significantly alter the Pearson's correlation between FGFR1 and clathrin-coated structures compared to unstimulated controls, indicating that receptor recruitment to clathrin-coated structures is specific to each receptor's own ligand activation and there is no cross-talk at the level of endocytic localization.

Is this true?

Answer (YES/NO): NO